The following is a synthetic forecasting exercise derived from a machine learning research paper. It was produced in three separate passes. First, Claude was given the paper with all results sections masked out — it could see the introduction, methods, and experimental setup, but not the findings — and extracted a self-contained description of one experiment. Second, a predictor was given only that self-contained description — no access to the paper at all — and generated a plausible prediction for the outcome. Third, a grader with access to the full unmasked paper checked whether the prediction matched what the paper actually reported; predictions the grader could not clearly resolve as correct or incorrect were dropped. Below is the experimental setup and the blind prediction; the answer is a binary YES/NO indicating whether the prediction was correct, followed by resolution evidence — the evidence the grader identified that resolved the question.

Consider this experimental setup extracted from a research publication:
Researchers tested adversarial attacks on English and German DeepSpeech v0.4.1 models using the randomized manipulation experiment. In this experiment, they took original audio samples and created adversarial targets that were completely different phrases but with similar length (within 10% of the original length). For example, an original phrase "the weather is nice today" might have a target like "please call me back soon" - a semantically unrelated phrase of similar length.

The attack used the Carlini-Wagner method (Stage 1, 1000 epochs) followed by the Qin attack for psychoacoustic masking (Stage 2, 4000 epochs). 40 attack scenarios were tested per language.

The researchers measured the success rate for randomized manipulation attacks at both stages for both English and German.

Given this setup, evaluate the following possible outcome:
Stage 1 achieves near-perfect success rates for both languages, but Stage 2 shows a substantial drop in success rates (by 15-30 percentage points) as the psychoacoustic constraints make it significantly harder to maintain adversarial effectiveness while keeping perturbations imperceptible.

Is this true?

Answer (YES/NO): NO